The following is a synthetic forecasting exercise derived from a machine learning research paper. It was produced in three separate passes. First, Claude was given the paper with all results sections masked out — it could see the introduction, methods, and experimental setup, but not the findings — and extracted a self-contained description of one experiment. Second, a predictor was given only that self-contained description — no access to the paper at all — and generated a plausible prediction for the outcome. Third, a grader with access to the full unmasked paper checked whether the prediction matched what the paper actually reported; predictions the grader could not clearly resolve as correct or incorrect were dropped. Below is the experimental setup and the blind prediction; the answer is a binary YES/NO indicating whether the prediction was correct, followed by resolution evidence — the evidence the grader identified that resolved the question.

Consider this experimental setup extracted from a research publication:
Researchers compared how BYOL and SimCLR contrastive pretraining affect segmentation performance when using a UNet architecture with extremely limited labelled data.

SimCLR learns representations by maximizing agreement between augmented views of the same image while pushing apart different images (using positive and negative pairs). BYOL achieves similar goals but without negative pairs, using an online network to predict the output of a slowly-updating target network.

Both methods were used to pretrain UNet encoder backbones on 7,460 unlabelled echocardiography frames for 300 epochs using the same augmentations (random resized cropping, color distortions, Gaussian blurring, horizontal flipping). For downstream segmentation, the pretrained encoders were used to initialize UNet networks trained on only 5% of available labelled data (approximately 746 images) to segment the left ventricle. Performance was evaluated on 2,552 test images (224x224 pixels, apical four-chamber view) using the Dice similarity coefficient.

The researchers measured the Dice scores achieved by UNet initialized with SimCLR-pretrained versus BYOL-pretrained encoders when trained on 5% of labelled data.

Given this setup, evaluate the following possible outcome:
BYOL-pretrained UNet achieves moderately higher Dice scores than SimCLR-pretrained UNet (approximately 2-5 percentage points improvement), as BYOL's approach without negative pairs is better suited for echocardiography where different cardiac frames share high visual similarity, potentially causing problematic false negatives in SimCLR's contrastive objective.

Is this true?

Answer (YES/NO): NO